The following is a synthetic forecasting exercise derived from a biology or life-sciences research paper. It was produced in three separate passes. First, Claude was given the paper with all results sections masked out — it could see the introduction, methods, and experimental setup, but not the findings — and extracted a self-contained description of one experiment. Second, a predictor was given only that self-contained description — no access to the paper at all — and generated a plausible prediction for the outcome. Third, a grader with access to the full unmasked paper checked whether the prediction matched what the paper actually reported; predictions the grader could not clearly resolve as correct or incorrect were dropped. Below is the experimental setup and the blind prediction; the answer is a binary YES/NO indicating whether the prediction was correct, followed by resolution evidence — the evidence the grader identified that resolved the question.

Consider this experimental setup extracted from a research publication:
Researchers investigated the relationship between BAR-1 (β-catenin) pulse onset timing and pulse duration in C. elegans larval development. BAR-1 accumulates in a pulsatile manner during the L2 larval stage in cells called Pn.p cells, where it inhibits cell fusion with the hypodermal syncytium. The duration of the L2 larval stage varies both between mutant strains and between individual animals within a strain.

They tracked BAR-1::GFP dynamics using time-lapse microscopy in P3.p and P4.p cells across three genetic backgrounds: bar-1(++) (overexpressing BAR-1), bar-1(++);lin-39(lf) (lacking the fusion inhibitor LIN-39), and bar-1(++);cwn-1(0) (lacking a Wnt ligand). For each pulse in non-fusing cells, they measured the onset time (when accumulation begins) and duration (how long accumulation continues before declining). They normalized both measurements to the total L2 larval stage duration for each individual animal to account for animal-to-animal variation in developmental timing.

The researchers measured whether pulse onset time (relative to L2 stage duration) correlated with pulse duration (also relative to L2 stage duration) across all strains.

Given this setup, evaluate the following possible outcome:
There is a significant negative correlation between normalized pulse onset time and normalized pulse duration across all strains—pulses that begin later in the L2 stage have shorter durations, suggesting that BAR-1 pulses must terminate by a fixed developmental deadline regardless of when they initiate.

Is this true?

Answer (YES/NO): YES